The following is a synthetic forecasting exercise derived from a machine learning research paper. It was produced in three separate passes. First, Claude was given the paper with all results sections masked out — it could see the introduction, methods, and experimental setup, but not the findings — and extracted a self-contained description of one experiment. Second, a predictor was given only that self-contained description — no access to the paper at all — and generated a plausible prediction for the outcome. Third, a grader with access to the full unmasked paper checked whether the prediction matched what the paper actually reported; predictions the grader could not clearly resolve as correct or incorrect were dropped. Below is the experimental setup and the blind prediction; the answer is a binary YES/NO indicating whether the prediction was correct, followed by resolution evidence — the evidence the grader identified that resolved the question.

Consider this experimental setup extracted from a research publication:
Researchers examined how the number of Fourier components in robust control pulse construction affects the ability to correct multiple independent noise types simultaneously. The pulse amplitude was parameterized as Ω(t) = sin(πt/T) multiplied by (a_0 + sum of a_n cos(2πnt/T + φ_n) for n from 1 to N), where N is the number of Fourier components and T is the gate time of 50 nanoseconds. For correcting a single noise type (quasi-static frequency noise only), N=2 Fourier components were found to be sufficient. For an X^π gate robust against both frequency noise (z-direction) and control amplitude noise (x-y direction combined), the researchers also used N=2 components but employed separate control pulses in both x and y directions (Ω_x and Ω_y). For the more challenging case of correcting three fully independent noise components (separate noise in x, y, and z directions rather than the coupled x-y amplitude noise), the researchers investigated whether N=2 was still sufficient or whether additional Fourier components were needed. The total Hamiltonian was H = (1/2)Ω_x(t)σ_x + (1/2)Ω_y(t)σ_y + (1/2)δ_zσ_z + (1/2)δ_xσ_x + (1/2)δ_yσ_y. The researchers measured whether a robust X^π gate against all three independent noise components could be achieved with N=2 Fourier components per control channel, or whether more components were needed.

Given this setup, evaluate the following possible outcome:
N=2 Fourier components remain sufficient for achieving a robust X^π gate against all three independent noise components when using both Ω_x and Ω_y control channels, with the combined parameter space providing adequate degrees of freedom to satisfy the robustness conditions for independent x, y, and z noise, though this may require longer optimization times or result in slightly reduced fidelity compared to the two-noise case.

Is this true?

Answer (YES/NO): NO